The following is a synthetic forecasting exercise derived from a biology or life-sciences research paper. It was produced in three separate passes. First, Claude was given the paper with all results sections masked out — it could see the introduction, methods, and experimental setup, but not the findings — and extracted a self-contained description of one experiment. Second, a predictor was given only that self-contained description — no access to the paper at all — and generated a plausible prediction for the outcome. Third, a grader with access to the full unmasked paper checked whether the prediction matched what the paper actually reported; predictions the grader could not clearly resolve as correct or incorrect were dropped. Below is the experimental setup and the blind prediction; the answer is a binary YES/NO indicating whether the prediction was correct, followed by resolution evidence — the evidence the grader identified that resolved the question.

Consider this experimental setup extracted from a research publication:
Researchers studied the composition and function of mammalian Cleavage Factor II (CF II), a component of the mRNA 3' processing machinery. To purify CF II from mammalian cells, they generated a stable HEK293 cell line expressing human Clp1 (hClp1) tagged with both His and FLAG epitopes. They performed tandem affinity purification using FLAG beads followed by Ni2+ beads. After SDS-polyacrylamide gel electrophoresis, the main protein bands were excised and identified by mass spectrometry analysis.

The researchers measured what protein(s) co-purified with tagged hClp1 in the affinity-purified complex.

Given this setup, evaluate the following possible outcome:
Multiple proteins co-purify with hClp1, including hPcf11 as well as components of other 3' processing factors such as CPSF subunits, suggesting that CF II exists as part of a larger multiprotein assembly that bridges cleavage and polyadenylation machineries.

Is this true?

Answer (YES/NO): NO